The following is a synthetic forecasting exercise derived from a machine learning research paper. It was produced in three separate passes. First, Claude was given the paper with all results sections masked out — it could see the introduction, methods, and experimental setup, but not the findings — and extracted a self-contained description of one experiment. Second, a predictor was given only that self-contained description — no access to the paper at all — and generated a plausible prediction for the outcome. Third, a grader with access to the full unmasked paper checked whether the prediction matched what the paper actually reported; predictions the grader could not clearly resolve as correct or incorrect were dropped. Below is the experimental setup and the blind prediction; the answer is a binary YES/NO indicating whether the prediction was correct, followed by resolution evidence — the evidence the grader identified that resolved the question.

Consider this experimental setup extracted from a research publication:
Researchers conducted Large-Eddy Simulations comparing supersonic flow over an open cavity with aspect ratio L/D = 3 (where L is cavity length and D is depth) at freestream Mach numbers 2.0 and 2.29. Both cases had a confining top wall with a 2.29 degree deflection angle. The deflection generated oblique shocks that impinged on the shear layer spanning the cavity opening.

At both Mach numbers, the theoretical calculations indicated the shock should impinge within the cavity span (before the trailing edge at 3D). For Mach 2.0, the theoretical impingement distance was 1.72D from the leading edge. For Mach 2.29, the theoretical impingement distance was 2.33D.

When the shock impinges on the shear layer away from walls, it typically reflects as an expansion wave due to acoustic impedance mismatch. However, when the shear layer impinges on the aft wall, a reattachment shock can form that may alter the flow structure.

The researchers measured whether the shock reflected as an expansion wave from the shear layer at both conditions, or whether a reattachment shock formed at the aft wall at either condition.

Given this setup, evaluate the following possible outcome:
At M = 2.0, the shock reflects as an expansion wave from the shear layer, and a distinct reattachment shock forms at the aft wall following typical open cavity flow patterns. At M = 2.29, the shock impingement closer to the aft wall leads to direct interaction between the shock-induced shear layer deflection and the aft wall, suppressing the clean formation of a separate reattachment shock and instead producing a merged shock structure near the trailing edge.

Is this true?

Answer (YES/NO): NO